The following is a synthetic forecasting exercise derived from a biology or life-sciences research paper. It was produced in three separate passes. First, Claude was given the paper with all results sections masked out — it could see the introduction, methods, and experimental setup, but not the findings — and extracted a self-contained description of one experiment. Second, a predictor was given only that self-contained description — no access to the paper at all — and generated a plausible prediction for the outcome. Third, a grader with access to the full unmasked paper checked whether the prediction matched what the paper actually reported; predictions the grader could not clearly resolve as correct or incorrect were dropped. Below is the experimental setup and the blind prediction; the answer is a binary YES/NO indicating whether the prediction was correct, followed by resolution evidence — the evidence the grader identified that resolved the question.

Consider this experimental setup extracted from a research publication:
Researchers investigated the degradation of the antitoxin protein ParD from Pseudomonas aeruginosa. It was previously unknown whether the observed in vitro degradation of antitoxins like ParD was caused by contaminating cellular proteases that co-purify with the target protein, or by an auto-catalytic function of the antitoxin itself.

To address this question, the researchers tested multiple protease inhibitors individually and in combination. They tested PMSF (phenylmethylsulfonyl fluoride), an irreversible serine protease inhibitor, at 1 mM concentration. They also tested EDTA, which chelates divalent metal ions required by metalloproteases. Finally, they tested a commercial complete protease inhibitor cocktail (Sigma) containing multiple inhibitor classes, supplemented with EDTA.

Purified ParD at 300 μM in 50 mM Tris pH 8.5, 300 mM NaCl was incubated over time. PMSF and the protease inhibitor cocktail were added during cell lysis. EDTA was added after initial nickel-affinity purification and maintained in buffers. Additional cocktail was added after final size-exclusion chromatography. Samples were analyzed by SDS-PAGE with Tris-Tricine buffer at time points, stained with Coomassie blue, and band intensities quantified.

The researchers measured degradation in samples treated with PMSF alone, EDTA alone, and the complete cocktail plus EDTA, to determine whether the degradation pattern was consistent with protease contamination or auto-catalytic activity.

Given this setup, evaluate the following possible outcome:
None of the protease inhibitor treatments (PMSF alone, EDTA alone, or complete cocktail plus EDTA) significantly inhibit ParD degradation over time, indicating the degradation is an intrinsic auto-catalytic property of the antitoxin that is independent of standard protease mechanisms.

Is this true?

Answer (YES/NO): NO